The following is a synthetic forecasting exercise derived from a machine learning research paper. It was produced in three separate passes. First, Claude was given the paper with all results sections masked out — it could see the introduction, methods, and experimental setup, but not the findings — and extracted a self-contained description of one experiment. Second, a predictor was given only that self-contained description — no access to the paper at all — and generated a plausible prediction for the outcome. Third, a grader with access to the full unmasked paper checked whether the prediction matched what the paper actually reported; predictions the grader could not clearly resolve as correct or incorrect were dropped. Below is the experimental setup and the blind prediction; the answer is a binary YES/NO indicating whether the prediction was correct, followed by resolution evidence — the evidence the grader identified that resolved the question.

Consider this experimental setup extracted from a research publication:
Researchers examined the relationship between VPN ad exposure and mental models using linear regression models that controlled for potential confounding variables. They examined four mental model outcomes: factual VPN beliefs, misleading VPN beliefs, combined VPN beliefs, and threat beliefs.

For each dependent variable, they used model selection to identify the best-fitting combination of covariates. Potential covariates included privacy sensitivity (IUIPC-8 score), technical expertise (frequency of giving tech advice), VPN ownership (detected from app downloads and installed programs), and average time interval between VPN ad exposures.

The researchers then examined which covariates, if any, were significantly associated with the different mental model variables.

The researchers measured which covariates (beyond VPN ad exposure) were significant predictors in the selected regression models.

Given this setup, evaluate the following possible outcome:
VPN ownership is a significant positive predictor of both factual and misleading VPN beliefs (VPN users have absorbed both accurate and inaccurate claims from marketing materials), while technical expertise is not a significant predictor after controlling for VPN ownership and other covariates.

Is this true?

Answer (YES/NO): NO